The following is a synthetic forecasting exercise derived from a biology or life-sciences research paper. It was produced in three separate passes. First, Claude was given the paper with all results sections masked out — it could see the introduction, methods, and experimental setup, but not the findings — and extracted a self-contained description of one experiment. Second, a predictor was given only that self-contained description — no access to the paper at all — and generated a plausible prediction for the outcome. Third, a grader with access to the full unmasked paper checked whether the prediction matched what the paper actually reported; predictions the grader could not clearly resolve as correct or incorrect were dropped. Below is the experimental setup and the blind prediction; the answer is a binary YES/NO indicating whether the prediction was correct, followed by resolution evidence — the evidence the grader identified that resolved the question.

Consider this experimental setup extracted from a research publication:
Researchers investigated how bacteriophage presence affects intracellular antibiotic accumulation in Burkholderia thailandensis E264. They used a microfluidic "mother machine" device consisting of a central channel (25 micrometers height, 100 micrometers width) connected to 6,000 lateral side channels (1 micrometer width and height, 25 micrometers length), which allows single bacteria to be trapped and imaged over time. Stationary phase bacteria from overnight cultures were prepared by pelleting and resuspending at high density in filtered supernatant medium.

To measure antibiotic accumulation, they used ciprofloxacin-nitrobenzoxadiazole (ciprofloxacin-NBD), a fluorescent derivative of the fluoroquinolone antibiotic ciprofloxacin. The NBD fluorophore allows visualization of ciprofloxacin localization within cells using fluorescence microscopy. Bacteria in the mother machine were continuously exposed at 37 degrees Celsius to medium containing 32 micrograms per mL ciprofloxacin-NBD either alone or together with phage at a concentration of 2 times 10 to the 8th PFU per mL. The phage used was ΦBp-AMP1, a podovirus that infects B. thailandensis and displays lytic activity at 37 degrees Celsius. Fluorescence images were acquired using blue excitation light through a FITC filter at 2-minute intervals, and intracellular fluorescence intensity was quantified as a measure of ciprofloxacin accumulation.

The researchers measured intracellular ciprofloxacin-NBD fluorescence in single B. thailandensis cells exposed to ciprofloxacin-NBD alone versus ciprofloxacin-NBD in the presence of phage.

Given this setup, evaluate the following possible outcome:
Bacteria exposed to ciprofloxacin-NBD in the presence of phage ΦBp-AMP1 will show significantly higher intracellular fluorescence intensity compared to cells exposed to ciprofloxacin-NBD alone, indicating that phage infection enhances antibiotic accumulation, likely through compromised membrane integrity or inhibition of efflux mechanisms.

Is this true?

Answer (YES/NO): YES